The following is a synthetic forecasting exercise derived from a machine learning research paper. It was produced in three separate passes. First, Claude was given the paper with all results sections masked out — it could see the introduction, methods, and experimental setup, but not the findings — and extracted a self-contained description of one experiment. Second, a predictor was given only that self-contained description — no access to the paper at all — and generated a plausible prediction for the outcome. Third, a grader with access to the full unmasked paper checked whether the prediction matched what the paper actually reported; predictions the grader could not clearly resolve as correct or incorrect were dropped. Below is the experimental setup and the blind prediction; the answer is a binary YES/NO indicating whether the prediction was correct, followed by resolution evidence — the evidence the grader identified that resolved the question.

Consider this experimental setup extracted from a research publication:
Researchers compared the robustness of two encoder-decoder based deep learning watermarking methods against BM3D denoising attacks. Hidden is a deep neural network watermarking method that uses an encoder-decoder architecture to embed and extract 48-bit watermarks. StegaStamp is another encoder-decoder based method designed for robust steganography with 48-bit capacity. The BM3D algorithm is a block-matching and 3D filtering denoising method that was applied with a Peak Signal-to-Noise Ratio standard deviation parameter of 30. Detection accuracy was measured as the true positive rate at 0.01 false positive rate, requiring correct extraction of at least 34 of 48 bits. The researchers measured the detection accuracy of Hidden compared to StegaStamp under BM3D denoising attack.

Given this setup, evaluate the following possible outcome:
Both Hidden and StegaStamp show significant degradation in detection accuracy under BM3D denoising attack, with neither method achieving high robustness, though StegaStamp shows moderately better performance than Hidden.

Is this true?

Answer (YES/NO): NO